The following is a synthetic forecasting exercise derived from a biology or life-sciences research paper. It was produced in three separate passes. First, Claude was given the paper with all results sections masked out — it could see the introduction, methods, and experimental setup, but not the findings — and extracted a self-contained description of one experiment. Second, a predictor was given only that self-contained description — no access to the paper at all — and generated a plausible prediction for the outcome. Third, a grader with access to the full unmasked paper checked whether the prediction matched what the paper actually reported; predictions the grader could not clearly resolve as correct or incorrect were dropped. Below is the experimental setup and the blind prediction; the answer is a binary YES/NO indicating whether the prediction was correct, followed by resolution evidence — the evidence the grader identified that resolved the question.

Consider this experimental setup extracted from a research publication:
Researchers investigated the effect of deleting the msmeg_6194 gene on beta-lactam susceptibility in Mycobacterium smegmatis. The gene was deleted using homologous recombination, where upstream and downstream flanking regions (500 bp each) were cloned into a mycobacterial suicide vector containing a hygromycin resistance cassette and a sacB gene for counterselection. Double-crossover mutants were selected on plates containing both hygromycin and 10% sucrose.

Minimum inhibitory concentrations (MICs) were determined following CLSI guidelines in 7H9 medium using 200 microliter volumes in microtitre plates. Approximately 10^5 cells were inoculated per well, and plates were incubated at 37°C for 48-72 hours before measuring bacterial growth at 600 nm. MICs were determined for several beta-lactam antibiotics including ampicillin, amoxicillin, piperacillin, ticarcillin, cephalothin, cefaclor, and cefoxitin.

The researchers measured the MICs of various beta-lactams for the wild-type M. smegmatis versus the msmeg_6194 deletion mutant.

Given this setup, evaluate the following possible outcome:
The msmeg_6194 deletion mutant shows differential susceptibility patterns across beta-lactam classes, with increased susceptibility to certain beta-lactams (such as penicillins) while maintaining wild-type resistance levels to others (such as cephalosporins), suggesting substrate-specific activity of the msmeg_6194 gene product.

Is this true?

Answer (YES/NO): NO